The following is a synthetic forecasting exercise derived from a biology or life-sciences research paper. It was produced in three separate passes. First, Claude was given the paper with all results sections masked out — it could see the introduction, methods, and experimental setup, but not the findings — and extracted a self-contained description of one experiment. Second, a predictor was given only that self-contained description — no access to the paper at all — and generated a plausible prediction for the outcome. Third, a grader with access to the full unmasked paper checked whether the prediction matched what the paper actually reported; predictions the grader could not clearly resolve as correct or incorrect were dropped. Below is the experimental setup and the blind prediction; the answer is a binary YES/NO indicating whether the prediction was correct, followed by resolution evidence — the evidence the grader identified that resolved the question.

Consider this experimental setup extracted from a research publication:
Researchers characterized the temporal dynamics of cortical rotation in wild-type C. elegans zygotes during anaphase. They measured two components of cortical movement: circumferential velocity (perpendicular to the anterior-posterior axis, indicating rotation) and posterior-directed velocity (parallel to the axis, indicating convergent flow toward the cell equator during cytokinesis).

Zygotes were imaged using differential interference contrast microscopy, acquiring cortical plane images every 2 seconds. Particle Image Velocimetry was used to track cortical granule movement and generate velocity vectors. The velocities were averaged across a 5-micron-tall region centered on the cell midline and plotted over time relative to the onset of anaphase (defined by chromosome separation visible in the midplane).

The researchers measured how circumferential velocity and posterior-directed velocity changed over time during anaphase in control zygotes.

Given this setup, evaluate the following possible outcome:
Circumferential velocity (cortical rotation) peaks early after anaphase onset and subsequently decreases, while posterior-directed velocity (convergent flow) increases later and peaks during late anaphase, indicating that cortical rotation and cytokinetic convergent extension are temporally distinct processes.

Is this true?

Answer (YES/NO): NO